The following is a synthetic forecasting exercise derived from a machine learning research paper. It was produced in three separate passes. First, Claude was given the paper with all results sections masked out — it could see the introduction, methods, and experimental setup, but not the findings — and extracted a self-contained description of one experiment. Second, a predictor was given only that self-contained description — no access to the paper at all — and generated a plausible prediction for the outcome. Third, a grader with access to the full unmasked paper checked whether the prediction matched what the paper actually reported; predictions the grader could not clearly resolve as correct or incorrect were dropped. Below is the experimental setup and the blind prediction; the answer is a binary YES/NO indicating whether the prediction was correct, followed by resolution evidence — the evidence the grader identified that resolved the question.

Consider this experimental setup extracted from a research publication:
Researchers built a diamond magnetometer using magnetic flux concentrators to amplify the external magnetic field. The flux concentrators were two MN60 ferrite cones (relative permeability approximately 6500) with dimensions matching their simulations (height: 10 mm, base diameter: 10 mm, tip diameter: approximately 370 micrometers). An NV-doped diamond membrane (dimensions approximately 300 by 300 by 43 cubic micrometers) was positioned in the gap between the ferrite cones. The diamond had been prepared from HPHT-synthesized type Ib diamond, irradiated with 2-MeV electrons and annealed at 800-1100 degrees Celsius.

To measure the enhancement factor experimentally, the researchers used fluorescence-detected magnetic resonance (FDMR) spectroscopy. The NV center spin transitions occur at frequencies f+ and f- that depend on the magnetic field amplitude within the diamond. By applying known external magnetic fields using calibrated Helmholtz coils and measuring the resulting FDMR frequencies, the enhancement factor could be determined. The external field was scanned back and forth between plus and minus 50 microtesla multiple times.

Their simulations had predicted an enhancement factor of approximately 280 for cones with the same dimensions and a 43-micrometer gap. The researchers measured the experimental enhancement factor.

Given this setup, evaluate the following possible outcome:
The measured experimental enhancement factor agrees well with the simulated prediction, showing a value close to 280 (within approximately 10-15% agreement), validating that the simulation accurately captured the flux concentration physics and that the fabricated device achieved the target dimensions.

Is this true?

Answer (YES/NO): NO